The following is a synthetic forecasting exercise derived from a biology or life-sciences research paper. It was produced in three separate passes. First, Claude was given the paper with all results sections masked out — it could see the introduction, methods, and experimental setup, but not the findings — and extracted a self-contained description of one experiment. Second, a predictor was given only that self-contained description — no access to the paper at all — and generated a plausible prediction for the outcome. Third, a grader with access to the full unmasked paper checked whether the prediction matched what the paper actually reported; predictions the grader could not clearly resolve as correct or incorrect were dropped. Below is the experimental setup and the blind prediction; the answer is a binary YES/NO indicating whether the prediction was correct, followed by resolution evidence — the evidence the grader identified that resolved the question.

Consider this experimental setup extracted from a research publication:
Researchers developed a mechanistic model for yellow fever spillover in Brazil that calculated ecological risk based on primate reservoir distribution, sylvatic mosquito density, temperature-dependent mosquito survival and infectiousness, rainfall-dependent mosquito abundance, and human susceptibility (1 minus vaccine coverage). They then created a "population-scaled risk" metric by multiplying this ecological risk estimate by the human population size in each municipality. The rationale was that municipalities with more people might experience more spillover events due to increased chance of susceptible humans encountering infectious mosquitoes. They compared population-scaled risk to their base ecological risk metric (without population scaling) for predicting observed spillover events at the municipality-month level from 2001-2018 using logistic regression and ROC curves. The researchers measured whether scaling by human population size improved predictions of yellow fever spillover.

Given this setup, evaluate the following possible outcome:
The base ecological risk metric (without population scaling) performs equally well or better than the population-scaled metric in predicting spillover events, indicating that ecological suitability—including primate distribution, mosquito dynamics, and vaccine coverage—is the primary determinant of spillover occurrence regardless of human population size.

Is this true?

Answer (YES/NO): YES